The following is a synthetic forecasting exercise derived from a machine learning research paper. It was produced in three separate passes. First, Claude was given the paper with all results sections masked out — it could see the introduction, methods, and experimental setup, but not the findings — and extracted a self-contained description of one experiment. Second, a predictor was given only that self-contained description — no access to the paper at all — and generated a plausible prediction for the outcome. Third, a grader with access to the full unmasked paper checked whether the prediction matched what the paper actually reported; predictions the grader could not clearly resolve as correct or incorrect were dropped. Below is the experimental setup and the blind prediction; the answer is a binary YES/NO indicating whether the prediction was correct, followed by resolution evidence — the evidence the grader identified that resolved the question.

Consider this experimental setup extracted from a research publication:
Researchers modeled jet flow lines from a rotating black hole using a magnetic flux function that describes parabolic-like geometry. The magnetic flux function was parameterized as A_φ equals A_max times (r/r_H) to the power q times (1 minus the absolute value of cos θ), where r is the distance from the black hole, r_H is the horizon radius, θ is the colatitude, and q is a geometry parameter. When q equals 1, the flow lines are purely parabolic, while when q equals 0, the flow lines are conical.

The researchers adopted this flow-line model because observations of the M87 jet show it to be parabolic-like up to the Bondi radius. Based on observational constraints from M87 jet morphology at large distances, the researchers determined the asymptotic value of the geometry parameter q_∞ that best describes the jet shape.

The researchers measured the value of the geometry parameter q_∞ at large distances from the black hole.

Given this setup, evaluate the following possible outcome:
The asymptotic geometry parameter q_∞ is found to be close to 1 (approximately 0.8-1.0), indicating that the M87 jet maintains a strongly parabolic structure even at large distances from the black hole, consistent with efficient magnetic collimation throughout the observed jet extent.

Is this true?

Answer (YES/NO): NO